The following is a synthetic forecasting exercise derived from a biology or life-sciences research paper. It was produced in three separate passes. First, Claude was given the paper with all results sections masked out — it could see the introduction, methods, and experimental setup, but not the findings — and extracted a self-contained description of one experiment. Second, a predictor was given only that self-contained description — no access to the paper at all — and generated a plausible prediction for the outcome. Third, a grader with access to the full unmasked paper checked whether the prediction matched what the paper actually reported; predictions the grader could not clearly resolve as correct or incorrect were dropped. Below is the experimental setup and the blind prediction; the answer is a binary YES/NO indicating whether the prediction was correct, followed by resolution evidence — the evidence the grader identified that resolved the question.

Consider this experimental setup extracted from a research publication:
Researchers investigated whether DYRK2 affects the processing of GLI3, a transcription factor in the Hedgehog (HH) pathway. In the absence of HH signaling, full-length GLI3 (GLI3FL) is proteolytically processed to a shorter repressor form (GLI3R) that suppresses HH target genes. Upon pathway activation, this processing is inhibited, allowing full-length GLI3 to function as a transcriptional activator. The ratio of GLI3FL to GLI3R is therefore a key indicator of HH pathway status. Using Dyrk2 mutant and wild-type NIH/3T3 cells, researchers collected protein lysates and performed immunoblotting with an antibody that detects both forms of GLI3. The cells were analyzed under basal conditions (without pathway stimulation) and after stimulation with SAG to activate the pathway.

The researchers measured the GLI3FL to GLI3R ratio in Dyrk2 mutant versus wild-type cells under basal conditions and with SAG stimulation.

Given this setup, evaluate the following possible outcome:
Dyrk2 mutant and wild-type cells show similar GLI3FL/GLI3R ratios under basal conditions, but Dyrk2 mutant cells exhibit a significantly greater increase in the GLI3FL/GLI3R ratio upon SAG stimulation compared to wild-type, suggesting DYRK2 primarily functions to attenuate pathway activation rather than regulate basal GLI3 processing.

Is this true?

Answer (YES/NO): NO